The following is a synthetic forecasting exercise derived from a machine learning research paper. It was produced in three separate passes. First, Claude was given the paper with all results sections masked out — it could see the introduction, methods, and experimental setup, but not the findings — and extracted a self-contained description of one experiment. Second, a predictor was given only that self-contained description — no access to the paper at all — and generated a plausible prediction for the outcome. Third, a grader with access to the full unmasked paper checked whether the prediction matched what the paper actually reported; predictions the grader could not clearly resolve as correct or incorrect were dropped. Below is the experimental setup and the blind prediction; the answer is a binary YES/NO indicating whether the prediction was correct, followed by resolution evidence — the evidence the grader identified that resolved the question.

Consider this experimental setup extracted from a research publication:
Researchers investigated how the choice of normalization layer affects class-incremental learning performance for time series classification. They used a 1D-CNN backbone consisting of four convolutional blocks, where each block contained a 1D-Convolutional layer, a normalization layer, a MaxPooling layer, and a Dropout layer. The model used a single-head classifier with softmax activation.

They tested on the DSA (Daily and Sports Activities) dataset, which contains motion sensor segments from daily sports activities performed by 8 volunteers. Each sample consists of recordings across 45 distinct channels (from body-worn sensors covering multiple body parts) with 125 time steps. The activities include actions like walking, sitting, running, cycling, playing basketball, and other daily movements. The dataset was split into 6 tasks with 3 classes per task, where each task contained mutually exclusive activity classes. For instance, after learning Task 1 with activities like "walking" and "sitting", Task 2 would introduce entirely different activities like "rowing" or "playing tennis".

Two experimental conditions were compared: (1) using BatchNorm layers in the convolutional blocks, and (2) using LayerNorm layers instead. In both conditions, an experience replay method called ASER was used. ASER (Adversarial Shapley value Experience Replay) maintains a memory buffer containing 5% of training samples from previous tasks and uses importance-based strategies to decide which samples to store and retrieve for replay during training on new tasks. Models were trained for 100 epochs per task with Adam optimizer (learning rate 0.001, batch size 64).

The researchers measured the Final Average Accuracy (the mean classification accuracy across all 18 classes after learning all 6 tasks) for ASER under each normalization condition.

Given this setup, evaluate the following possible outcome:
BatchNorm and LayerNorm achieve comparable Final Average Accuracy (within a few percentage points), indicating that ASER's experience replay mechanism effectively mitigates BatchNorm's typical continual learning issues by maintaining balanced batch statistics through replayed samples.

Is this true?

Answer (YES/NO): YES